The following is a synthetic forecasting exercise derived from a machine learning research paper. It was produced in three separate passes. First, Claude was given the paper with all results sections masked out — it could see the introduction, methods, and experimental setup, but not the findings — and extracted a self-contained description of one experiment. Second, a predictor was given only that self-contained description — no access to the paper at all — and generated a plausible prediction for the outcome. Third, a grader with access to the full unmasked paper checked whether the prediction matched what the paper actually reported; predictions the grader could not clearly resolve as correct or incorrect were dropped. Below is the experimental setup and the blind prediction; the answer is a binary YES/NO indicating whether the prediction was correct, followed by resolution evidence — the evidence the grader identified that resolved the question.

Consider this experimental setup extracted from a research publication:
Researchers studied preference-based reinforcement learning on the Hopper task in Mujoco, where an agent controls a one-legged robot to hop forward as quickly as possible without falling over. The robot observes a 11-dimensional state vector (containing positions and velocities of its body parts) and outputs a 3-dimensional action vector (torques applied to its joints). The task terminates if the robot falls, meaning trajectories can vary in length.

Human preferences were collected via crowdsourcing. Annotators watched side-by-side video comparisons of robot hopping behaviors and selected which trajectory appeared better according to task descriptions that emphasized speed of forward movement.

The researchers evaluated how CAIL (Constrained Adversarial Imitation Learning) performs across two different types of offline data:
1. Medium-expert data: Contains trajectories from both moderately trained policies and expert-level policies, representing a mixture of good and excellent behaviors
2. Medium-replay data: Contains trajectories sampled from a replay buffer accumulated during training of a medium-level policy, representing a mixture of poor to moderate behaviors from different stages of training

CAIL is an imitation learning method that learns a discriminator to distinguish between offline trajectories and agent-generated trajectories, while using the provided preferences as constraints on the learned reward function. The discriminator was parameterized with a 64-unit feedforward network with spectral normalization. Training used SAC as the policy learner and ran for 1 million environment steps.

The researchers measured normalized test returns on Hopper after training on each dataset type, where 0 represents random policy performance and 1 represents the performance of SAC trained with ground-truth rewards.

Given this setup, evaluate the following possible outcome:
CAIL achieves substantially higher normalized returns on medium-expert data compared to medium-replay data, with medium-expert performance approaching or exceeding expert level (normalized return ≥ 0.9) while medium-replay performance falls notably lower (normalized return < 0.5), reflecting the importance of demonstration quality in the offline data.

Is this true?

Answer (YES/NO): YES